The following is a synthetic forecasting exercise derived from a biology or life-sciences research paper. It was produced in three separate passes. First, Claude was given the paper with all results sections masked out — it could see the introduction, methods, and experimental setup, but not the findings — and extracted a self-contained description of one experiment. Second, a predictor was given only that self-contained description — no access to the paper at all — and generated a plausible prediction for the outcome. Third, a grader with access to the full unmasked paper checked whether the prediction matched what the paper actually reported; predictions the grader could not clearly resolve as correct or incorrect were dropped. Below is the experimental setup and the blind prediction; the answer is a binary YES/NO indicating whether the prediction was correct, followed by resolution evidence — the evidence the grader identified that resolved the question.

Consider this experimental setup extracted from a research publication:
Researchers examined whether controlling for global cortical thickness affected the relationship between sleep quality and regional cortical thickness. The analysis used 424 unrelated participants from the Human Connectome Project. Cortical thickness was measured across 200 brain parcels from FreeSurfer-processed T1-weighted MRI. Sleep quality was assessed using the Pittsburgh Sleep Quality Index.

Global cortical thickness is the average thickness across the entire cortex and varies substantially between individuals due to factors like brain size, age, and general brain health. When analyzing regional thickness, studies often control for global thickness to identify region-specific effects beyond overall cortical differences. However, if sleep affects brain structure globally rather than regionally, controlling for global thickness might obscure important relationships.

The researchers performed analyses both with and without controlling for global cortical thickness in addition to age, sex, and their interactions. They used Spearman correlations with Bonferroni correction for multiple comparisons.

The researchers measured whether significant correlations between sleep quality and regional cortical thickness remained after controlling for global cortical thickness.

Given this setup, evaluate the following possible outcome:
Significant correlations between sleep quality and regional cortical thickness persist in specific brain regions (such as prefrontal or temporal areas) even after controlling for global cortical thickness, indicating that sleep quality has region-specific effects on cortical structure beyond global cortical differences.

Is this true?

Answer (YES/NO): NO